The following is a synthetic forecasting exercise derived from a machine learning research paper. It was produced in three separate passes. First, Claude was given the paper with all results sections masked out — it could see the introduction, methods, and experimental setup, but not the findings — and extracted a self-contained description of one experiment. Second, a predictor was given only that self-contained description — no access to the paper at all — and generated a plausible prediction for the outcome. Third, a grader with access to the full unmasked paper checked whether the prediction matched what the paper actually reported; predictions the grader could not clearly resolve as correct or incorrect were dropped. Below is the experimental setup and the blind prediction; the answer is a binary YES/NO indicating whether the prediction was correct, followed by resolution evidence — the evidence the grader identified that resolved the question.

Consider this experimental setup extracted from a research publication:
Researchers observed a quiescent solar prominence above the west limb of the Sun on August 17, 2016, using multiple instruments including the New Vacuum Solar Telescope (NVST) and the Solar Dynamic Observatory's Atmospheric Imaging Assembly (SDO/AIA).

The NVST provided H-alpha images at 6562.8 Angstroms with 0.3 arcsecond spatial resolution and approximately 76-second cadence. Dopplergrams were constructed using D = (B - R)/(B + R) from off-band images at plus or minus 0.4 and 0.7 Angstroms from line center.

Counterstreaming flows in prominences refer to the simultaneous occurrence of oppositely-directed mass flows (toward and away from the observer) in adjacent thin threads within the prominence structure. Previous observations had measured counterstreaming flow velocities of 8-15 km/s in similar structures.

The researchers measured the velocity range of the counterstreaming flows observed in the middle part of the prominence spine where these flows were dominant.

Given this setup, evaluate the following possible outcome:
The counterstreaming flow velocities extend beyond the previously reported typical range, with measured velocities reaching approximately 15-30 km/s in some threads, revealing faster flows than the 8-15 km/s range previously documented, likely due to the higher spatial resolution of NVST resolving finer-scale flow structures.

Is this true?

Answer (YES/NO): NO